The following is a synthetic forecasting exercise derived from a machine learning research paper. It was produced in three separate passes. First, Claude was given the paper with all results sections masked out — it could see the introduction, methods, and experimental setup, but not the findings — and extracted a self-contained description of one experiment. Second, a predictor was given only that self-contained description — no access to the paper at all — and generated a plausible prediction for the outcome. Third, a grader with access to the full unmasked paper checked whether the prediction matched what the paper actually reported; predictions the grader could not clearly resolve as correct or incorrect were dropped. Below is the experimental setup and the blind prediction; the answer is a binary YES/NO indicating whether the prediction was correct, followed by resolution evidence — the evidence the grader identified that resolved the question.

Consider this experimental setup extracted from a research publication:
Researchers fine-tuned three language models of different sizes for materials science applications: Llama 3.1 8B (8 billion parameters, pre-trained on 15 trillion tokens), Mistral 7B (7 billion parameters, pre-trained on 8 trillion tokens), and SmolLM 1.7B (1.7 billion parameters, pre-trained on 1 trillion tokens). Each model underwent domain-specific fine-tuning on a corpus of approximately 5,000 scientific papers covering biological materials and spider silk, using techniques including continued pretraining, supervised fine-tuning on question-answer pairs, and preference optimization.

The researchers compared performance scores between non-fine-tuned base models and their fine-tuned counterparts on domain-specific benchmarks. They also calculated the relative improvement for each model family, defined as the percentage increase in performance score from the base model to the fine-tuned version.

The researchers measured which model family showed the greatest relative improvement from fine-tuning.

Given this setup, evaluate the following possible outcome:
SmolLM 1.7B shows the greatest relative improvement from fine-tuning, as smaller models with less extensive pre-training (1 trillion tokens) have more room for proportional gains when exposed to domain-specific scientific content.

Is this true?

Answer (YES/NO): YES